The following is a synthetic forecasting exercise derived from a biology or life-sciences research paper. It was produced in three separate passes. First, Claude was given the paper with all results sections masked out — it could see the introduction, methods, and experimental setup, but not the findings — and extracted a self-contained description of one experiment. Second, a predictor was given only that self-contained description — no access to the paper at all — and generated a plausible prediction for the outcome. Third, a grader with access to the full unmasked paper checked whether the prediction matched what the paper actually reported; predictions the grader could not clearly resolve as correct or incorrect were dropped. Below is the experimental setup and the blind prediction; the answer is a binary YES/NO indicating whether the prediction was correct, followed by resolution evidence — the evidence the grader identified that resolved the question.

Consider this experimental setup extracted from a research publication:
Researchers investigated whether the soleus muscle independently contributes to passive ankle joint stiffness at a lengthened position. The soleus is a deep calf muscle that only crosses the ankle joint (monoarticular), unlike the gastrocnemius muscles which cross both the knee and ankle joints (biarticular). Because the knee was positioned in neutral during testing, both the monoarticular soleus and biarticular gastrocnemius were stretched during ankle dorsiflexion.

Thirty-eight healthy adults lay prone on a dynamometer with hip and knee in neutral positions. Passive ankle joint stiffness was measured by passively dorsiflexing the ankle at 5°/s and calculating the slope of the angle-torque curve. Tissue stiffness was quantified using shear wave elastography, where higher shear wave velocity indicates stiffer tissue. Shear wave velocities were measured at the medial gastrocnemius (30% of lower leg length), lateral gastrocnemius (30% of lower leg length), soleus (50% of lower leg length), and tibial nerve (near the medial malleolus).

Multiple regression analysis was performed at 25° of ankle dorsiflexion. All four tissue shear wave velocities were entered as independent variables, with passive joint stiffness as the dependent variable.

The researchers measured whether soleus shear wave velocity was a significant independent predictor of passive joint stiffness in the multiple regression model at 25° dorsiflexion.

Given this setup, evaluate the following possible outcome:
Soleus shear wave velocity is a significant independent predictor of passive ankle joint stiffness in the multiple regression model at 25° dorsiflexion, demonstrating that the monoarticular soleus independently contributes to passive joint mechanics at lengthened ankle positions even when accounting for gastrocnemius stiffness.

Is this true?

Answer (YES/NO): NO